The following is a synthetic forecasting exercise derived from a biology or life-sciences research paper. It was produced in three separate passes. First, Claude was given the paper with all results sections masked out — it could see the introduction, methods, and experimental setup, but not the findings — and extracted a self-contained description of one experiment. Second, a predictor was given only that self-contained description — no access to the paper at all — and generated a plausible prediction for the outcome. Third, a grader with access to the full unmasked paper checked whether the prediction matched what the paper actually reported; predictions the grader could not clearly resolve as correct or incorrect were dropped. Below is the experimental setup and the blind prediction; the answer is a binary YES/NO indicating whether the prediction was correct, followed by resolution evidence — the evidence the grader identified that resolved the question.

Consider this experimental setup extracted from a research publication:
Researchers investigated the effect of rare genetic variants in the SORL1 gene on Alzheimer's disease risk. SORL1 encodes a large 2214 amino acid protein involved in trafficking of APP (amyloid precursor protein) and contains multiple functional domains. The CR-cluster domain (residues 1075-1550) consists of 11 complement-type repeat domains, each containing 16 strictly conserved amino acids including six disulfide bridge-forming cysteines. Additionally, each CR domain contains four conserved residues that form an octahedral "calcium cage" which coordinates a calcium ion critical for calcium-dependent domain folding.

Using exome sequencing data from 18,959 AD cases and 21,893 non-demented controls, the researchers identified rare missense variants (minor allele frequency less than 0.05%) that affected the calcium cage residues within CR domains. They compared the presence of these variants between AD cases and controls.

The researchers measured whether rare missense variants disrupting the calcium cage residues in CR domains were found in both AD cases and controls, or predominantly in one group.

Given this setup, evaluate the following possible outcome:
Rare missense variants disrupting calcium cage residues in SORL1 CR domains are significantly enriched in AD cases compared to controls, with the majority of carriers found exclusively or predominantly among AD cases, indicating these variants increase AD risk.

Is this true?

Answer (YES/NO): YES